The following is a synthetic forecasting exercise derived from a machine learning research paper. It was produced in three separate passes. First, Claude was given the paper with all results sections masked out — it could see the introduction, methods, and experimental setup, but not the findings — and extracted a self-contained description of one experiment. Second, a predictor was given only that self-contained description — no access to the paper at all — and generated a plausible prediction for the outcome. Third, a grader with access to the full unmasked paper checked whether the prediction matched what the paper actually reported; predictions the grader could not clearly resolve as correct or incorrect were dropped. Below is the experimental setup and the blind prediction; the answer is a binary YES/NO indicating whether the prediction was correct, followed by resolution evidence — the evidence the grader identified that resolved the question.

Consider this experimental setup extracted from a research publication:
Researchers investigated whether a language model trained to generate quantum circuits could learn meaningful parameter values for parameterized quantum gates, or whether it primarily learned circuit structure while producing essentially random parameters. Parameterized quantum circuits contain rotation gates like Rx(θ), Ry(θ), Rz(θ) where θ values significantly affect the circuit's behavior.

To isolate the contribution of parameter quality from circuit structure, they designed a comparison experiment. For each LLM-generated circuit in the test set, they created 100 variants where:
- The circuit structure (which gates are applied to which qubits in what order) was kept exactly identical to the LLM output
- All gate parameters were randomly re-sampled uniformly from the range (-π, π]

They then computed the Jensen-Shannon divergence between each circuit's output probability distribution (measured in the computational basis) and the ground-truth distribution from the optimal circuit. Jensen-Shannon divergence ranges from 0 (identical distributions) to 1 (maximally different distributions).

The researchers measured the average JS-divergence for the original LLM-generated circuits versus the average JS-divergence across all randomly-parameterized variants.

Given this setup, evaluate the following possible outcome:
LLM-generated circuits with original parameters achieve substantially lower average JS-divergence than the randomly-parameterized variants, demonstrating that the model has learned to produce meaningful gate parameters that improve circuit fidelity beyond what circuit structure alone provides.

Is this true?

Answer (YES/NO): YES